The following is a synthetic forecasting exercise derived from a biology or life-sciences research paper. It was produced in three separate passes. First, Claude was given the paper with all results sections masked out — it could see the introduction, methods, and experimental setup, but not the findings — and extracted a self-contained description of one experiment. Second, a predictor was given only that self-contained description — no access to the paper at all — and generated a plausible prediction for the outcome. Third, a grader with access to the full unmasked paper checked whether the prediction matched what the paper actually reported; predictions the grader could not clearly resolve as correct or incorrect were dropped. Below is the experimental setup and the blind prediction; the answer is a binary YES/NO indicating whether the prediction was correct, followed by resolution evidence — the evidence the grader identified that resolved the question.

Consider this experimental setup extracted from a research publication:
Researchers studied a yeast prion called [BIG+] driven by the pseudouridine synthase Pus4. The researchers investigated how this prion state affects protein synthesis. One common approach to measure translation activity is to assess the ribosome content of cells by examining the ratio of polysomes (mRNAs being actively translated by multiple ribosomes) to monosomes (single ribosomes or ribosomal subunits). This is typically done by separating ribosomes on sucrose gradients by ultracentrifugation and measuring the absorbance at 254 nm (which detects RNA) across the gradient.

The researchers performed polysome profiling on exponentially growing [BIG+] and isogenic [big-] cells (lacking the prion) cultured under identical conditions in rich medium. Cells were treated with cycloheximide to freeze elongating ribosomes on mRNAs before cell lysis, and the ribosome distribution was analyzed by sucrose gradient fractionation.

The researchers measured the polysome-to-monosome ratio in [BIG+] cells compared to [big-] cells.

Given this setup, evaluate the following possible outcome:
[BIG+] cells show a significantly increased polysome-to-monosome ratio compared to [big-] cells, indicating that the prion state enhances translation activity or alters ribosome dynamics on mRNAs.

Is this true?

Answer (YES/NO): YES